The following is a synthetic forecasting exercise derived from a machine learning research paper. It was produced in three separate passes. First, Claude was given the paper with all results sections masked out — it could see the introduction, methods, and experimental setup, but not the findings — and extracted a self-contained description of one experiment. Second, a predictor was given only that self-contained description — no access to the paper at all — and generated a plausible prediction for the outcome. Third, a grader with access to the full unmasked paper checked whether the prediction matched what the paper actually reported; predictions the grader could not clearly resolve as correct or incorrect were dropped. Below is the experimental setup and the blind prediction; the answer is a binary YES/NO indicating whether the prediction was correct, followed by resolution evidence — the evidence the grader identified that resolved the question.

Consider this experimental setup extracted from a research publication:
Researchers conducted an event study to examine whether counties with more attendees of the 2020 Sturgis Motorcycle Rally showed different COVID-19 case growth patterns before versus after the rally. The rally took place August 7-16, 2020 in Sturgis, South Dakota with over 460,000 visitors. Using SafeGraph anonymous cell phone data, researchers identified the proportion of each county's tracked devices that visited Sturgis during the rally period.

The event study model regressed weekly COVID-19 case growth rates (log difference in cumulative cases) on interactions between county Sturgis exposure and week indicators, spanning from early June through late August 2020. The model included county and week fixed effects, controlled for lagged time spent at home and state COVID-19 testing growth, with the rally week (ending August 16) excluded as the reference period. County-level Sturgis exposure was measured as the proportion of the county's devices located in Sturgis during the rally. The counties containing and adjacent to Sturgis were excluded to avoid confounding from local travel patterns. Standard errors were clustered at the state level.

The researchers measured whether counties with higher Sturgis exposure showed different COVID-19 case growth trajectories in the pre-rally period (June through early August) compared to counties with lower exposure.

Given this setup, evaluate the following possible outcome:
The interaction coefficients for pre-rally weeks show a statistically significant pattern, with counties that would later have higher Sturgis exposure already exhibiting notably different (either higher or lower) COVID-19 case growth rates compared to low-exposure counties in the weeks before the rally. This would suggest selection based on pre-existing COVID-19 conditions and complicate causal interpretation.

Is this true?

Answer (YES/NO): NO